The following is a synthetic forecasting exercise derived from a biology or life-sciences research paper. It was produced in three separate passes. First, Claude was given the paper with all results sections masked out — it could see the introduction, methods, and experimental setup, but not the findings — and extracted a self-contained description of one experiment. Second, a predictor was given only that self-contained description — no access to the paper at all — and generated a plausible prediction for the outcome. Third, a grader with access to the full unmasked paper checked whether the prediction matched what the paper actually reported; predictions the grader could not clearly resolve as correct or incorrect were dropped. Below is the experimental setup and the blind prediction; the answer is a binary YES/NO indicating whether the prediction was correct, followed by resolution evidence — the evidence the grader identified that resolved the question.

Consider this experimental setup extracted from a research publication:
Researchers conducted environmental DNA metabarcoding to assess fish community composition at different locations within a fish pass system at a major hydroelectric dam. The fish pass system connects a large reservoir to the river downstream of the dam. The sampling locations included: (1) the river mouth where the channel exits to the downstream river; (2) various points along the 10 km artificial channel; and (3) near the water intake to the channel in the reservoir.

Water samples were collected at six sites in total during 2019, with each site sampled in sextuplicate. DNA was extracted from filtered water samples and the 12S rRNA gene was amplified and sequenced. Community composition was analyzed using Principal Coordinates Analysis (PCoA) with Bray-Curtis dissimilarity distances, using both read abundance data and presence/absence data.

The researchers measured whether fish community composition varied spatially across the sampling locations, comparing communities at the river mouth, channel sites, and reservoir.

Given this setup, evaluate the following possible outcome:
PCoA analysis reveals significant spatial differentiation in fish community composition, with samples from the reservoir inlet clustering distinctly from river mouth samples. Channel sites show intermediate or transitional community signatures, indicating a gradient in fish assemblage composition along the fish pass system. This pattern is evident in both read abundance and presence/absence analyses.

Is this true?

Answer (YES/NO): NO